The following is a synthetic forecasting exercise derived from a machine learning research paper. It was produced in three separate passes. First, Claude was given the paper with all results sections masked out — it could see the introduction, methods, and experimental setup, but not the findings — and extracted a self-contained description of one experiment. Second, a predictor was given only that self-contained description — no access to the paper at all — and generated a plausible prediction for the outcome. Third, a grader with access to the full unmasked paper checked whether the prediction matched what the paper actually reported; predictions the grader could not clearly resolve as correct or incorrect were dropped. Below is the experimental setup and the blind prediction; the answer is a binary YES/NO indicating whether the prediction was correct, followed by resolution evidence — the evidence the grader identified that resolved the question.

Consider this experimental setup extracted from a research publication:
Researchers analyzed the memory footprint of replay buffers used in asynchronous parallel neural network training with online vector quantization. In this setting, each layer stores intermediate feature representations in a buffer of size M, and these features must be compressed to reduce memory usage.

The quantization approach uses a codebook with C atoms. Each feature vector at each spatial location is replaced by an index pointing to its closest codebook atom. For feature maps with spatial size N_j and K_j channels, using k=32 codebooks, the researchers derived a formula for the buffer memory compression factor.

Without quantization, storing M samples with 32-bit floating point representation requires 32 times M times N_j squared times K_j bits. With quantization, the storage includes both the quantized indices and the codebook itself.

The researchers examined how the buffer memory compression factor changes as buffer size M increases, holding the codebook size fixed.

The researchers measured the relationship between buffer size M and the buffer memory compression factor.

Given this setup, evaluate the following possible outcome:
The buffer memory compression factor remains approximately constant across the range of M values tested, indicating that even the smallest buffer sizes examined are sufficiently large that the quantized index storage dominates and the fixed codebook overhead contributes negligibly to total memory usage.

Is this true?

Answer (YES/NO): NO